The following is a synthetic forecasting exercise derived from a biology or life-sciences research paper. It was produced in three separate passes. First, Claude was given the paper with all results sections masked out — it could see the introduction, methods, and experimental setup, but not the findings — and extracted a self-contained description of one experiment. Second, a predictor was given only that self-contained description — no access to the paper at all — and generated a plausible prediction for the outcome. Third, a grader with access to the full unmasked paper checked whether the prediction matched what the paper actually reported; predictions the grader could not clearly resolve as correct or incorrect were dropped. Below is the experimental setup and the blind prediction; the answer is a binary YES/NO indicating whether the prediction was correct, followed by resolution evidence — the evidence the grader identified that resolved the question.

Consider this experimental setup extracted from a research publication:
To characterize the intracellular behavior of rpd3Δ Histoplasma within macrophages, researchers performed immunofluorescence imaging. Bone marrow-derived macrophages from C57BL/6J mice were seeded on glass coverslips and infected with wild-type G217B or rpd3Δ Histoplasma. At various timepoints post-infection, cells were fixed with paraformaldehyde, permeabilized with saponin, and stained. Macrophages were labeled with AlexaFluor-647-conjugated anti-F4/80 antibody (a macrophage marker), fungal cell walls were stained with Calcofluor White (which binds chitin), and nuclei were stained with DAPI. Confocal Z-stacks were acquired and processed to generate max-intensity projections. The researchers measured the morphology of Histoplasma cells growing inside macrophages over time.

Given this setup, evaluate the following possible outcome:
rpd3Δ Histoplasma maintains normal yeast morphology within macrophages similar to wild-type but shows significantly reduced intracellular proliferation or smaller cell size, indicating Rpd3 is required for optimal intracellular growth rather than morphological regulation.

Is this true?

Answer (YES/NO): NO